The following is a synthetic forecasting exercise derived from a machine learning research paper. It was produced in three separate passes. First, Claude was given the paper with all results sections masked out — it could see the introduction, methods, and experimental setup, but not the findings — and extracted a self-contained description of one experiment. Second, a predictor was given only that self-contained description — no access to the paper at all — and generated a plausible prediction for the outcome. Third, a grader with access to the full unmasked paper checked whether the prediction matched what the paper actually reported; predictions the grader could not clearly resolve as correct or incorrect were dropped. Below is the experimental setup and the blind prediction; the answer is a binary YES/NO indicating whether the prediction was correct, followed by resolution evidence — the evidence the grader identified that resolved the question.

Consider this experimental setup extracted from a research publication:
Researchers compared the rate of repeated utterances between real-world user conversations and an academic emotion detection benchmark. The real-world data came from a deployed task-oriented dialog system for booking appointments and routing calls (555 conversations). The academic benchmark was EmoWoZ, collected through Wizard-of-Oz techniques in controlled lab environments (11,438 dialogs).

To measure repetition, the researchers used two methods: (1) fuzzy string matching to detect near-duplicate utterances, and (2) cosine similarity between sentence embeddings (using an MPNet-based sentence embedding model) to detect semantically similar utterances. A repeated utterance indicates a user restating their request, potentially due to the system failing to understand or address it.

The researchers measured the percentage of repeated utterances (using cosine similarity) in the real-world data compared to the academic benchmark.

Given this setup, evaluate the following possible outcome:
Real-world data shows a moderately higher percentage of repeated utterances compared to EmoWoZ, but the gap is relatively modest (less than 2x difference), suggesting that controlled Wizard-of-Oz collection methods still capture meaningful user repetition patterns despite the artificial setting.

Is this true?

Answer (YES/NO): NO